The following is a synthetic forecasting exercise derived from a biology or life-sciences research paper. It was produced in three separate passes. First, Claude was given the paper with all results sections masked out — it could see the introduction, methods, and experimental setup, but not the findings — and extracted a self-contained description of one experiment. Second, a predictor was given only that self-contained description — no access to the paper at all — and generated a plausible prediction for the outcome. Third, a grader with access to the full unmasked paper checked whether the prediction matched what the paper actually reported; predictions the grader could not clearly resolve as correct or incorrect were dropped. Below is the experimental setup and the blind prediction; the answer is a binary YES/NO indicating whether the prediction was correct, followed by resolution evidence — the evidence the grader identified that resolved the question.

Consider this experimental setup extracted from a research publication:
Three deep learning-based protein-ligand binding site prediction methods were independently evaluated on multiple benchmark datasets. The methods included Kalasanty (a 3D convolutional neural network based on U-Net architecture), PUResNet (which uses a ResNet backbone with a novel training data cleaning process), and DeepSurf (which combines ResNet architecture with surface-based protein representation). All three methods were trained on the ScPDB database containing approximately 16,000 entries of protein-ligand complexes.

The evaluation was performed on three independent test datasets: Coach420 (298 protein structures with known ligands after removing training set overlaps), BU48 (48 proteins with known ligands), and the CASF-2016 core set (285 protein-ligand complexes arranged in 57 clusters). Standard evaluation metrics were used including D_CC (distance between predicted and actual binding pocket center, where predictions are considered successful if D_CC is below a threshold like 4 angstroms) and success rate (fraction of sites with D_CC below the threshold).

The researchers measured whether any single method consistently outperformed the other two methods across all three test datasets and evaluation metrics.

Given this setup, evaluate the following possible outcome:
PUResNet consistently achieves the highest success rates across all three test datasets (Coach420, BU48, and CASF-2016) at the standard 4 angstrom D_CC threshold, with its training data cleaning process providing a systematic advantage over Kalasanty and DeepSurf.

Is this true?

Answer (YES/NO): NO